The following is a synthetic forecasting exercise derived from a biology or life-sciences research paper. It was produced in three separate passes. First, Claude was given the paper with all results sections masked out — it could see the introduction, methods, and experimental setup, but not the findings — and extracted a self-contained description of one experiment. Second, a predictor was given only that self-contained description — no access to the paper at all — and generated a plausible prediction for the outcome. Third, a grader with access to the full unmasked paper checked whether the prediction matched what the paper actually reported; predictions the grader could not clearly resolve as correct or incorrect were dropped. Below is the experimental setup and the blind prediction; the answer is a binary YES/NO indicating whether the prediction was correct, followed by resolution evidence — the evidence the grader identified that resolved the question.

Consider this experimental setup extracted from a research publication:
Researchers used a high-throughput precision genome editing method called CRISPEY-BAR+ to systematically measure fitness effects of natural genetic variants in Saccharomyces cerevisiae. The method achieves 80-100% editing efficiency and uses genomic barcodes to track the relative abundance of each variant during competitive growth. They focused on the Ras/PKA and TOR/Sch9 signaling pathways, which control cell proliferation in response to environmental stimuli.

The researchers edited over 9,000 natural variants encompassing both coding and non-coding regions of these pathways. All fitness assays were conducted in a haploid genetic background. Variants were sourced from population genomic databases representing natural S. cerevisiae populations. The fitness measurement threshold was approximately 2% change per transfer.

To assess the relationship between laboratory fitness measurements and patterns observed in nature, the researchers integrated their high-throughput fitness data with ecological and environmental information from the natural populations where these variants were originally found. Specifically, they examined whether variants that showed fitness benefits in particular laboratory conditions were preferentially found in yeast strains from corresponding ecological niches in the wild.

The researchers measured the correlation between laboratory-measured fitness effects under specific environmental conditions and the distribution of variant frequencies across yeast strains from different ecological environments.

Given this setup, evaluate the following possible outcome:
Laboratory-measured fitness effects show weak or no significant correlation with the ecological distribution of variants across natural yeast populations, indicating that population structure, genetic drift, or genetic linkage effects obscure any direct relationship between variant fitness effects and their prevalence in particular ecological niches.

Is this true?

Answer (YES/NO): NO